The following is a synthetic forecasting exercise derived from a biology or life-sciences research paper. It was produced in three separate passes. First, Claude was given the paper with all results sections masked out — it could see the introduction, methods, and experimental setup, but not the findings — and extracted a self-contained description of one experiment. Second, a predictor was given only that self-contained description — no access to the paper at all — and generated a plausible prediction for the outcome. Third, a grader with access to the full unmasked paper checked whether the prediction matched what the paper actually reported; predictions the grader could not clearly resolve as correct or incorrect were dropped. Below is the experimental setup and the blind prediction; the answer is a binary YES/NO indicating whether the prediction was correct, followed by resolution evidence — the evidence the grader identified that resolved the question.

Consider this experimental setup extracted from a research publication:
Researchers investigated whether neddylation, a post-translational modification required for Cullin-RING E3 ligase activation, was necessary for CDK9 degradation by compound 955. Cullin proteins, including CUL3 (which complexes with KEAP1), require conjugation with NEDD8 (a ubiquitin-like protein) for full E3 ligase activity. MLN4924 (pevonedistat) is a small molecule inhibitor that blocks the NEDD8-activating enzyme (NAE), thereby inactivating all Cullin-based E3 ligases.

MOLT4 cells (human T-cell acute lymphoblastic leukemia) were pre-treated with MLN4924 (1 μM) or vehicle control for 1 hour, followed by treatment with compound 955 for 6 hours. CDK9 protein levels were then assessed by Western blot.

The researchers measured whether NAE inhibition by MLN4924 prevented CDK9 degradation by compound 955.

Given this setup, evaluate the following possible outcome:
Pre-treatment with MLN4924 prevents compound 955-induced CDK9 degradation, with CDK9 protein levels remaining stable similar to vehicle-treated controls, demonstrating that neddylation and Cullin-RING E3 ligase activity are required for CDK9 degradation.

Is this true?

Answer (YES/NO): YES